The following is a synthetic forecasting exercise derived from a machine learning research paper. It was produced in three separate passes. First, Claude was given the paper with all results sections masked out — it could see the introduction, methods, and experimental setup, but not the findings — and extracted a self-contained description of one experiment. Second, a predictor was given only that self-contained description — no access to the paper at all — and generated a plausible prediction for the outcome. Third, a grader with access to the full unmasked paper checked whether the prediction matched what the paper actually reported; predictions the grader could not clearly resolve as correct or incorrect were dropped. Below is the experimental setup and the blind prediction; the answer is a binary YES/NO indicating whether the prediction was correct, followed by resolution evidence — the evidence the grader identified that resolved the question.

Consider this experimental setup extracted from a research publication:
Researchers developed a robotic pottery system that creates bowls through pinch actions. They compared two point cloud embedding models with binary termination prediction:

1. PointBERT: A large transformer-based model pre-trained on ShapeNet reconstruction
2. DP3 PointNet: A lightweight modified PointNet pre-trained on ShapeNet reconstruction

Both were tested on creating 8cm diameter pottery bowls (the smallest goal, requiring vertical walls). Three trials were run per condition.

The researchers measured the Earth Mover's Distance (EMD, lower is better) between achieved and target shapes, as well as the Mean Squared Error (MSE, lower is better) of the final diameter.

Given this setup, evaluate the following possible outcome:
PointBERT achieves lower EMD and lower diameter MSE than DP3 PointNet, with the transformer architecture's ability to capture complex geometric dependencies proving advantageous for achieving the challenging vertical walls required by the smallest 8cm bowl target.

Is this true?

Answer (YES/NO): YES